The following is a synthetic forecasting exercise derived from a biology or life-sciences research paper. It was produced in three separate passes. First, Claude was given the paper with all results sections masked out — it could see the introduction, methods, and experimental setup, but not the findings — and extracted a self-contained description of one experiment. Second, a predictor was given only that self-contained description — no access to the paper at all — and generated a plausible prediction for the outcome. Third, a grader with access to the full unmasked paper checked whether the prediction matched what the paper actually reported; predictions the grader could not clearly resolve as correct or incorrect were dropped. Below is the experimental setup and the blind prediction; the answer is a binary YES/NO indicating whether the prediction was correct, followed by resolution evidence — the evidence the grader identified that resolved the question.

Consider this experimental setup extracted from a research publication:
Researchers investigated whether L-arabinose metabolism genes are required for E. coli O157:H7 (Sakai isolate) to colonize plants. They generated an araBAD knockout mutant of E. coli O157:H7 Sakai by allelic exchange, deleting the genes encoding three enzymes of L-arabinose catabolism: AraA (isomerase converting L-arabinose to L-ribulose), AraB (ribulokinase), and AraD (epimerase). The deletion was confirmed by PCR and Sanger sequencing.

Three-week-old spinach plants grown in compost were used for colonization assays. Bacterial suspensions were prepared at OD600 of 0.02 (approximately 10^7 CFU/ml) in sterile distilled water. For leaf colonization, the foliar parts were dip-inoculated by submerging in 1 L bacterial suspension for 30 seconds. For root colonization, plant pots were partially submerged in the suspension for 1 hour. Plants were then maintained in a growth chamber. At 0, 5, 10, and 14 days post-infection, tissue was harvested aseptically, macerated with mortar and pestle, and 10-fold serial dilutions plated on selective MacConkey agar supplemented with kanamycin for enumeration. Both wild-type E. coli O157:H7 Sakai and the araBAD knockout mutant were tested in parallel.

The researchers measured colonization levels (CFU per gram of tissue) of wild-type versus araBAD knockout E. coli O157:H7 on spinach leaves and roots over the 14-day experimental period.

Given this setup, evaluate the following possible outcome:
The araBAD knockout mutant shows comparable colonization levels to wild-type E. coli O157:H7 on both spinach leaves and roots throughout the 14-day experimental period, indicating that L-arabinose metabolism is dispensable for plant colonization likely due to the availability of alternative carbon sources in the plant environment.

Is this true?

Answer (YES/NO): YES